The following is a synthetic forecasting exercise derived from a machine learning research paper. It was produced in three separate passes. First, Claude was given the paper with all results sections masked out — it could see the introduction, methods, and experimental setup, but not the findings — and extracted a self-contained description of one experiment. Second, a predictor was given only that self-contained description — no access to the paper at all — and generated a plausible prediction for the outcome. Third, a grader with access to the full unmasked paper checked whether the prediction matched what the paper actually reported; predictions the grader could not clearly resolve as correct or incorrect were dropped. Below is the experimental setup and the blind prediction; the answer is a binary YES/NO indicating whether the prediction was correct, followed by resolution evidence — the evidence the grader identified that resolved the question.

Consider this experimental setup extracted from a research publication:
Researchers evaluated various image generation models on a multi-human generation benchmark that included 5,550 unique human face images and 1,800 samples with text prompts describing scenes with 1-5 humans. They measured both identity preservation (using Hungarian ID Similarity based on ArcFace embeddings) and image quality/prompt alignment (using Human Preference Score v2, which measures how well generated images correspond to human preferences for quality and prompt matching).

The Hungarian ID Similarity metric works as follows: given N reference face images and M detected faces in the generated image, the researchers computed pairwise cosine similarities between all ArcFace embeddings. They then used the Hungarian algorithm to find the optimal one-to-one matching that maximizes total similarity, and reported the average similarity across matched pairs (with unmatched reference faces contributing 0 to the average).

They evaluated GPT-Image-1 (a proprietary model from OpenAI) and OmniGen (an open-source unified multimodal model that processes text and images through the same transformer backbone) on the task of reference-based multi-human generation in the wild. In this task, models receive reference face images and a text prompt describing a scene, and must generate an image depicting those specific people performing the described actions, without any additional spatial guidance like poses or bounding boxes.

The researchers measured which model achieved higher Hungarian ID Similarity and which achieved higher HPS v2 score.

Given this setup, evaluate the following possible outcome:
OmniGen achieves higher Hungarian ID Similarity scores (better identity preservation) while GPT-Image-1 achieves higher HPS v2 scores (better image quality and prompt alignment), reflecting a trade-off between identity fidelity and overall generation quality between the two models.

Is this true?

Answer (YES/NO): YES